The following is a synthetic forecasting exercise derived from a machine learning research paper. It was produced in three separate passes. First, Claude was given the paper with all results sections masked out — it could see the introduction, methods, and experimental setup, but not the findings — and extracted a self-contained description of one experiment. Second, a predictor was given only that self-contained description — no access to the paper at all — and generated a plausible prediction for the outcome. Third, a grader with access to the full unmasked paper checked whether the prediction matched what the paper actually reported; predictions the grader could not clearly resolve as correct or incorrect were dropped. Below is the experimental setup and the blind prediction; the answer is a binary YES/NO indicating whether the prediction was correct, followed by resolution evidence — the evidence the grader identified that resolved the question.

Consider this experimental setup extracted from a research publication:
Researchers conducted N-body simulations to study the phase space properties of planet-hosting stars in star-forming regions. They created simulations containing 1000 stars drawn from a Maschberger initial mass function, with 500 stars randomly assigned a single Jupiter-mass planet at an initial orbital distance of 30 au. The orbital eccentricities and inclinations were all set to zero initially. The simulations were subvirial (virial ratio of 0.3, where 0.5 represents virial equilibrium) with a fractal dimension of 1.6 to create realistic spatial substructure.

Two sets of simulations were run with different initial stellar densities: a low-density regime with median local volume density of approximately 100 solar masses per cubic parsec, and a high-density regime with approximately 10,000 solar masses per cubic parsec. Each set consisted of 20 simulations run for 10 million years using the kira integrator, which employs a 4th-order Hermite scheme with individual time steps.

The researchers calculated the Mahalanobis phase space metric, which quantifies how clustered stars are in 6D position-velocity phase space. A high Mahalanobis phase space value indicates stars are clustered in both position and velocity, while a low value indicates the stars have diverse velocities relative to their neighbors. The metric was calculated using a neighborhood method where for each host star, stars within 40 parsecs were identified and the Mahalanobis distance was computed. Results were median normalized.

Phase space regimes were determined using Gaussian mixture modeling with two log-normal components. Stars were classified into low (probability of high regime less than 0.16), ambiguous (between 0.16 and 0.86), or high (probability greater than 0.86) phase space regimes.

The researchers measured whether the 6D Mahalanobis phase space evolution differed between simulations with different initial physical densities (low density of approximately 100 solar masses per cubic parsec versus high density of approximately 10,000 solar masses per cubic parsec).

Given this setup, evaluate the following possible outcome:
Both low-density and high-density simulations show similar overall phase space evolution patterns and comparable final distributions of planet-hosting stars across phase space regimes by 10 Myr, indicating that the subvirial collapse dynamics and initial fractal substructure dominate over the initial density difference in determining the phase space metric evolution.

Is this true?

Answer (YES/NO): YES